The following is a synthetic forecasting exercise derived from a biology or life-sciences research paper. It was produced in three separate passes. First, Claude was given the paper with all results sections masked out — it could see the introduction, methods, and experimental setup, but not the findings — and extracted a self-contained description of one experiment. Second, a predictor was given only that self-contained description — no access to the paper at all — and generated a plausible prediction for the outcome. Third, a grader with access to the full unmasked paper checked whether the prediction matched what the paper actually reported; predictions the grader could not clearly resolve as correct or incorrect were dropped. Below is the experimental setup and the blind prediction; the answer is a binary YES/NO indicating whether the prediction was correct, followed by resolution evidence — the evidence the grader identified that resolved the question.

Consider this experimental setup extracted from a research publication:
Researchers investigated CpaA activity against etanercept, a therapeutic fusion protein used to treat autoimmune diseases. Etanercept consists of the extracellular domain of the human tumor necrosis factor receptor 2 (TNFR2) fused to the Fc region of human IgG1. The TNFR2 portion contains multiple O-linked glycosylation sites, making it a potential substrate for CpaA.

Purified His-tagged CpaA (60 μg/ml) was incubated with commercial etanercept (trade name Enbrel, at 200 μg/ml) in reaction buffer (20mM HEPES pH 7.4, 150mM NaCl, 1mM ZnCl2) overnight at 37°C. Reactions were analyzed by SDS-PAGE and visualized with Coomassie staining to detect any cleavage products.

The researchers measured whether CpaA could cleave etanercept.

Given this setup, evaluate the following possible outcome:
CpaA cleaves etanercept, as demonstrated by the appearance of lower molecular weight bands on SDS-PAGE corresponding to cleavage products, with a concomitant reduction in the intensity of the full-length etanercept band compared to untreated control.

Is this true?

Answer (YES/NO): YES